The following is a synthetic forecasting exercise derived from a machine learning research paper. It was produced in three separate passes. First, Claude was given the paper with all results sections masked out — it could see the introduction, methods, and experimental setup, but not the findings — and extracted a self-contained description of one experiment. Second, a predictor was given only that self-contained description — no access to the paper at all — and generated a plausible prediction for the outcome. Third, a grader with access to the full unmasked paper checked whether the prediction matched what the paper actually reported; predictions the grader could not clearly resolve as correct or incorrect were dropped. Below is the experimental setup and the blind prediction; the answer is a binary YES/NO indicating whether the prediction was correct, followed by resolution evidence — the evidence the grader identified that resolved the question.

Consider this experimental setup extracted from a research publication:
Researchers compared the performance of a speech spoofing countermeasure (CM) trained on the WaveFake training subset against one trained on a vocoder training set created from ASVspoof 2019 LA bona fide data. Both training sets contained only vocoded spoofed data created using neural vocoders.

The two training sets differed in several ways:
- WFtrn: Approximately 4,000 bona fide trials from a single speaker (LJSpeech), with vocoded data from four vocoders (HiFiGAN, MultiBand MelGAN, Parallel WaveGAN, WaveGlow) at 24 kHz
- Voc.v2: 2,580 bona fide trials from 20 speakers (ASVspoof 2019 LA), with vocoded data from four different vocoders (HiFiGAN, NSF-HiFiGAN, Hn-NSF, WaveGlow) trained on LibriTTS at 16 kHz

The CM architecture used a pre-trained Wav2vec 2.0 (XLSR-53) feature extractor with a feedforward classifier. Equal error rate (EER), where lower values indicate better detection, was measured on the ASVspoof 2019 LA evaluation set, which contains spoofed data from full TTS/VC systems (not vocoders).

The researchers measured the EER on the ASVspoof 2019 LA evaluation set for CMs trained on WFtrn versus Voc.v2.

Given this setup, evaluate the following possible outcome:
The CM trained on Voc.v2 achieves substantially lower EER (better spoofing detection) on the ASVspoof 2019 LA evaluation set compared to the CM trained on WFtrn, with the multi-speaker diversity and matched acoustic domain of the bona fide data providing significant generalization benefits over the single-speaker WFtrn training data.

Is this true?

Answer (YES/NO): YES